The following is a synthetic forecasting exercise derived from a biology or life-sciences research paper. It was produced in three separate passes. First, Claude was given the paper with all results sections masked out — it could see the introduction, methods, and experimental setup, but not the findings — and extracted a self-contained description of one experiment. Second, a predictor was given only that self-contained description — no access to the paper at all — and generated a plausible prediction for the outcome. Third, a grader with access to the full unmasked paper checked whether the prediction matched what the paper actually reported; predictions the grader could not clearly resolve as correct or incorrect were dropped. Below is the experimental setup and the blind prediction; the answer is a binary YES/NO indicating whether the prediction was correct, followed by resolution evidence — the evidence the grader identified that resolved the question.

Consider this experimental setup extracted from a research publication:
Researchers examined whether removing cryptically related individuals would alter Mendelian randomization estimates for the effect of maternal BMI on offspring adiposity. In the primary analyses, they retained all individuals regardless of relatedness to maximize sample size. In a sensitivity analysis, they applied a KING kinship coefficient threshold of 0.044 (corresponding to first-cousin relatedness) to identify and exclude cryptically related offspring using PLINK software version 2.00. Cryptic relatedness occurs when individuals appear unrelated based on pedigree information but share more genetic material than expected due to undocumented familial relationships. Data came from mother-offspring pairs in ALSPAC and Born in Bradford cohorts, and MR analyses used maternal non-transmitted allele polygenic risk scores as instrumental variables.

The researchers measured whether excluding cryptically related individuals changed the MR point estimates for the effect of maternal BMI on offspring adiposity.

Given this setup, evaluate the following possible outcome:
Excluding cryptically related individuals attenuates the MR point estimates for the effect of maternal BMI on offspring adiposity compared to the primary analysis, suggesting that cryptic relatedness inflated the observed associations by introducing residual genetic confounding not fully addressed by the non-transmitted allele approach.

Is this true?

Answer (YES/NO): NO